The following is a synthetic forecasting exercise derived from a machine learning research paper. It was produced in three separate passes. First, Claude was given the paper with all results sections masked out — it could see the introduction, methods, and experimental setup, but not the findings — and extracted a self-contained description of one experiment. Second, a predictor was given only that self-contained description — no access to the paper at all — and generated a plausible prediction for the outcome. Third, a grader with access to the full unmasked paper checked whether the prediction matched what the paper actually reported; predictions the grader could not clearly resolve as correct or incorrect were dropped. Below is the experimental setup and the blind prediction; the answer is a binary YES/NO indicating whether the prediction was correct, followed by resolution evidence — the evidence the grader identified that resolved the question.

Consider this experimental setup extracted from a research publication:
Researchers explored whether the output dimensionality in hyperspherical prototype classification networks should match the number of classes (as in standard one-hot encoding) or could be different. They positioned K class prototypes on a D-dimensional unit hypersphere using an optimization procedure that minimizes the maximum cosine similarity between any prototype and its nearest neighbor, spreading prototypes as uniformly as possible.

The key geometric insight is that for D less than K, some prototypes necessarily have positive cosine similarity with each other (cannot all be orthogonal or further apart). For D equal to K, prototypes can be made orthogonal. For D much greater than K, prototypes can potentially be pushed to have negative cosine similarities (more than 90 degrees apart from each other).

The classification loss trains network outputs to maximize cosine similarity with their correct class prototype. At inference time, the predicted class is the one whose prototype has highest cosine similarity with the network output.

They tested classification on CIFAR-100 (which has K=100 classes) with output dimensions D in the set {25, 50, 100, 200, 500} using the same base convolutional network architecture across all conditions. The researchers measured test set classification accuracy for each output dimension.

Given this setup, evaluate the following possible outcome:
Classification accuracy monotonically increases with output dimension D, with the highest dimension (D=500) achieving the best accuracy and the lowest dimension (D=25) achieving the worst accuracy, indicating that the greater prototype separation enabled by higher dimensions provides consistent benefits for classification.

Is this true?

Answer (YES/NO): NO